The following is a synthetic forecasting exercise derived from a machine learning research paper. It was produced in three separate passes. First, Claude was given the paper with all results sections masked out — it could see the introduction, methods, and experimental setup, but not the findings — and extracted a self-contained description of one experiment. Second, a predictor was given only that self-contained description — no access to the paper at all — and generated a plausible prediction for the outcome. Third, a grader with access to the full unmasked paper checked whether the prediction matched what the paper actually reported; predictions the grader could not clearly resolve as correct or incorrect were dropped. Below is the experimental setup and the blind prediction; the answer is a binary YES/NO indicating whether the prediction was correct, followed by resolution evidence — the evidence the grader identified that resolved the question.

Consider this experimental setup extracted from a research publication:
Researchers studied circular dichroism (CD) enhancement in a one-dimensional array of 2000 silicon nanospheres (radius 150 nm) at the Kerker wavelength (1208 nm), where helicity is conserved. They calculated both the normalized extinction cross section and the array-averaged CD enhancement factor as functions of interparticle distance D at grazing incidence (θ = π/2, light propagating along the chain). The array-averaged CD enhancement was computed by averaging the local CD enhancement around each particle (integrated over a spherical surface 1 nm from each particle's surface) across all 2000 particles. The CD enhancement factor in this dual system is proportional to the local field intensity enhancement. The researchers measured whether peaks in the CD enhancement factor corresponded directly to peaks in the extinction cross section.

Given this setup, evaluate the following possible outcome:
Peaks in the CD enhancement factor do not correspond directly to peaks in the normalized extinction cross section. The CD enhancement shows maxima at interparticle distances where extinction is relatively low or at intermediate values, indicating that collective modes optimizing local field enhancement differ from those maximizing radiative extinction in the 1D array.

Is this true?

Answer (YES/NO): YES